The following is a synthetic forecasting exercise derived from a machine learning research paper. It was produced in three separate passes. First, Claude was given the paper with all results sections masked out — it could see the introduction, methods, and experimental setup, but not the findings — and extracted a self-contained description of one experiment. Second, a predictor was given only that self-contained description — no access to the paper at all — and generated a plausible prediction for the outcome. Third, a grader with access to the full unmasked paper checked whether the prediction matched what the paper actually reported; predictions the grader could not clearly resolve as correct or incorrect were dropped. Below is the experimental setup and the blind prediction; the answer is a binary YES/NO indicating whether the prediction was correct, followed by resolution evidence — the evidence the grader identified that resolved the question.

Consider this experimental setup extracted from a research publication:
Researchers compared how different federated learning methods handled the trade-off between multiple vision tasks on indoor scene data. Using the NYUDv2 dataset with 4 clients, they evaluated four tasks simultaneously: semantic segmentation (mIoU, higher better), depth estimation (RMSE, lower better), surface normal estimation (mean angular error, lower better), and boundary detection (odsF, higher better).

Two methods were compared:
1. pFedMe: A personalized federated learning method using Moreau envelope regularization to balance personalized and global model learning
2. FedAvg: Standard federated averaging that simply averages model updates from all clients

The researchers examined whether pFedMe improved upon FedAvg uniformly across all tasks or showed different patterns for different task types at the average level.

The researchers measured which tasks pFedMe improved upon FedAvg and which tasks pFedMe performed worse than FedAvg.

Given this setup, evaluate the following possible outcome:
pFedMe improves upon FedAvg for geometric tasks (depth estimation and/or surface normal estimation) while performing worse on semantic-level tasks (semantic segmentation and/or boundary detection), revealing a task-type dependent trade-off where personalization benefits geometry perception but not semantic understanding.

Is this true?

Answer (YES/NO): NO